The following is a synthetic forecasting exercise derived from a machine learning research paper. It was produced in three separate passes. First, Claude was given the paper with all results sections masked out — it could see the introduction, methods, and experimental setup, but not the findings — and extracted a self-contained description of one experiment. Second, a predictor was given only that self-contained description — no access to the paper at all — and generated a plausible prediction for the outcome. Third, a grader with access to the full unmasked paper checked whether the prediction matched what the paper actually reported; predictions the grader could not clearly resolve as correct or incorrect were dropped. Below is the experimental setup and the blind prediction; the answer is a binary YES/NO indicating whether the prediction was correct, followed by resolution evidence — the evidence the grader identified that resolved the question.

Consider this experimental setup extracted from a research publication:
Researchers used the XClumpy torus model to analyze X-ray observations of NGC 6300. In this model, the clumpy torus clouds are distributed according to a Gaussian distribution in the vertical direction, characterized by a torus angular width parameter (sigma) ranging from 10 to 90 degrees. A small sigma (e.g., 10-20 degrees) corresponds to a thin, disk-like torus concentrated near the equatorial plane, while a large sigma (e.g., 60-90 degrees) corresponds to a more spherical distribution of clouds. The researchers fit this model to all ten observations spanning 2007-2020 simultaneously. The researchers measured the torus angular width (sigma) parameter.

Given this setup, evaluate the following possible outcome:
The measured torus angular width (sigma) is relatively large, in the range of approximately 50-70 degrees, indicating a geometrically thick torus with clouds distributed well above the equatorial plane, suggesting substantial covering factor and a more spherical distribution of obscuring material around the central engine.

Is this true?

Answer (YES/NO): NO